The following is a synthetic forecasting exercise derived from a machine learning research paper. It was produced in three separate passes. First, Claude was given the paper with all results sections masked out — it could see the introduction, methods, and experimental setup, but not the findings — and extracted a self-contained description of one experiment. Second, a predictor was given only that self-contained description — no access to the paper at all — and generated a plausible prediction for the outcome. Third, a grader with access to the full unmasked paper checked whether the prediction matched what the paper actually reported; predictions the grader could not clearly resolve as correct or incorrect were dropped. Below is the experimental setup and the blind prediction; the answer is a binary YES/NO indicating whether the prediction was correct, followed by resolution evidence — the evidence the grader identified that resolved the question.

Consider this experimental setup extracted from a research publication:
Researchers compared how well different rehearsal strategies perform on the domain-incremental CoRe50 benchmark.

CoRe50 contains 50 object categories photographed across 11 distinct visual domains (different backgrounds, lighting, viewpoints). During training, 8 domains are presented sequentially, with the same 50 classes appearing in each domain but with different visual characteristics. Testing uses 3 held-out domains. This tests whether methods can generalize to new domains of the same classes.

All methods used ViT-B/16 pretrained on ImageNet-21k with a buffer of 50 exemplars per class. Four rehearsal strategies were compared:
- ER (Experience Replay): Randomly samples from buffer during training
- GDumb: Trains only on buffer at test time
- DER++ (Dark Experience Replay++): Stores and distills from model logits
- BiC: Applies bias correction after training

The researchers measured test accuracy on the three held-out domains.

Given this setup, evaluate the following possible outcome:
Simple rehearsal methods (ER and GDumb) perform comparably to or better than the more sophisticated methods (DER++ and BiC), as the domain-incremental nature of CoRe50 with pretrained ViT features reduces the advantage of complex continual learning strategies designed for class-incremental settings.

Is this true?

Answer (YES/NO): NO